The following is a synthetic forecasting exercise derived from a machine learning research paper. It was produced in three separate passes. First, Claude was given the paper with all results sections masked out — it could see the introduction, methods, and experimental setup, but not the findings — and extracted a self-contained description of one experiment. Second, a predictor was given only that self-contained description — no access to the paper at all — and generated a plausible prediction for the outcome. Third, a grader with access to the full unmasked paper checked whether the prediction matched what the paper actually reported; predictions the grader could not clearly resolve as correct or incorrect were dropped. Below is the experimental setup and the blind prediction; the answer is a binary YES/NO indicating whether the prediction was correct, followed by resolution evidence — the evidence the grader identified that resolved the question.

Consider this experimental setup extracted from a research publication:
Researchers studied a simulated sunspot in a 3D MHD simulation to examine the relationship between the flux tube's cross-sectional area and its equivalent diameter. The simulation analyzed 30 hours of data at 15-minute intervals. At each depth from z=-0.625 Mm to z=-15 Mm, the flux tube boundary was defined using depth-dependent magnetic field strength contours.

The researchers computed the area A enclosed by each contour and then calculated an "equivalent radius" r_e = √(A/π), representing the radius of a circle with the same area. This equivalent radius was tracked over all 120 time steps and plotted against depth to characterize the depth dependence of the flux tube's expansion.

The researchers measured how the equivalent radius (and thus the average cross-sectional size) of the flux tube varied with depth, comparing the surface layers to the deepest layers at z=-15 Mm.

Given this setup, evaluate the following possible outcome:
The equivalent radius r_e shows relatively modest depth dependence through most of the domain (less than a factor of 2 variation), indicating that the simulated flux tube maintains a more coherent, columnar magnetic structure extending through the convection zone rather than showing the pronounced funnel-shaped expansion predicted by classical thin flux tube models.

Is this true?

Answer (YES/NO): NO